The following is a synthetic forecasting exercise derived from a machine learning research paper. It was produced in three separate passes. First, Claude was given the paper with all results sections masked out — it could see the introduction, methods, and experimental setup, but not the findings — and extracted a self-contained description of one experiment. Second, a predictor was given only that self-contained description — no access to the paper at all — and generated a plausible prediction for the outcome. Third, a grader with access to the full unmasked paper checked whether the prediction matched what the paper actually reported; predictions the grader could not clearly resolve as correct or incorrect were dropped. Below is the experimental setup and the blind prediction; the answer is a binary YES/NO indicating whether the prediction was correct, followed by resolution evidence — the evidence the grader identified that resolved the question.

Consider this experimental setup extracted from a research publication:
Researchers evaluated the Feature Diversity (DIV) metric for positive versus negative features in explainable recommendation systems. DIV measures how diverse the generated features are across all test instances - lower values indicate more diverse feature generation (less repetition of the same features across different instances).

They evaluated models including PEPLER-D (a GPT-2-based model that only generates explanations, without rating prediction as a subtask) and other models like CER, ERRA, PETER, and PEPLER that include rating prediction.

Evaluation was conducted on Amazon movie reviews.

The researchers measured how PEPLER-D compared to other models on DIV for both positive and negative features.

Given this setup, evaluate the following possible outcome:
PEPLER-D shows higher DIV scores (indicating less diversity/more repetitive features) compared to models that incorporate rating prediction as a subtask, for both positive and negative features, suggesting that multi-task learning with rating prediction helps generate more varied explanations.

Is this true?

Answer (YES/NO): NO